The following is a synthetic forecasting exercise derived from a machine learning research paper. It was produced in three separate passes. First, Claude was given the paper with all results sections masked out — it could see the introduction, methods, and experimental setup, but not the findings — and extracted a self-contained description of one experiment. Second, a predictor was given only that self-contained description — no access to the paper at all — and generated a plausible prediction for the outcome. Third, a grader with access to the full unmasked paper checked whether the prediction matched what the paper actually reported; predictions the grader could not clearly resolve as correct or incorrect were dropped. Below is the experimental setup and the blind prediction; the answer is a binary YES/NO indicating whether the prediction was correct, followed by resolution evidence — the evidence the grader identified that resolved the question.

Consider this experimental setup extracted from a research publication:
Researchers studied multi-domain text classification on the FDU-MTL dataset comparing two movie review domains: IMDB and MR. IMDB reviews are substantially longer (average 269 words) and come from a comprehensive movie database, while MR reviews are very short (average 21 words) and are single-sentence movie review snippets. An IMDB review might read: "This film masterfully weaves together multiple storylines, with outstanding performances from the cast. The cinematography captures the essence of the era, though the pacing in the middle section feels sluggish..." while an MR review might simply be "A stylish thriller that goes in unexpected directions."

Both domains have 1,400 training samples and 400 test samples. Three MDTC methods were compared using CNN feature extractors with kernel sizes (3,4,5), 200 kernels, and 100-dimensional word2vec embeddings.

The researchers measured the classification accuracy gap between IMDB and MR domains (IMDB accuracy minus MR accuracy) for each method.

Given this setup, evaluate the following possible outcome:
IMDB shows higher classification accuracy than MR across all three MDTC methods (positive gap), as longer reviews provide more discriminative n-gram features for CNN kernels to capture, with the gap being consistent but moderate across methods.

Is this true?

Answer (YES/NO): NO